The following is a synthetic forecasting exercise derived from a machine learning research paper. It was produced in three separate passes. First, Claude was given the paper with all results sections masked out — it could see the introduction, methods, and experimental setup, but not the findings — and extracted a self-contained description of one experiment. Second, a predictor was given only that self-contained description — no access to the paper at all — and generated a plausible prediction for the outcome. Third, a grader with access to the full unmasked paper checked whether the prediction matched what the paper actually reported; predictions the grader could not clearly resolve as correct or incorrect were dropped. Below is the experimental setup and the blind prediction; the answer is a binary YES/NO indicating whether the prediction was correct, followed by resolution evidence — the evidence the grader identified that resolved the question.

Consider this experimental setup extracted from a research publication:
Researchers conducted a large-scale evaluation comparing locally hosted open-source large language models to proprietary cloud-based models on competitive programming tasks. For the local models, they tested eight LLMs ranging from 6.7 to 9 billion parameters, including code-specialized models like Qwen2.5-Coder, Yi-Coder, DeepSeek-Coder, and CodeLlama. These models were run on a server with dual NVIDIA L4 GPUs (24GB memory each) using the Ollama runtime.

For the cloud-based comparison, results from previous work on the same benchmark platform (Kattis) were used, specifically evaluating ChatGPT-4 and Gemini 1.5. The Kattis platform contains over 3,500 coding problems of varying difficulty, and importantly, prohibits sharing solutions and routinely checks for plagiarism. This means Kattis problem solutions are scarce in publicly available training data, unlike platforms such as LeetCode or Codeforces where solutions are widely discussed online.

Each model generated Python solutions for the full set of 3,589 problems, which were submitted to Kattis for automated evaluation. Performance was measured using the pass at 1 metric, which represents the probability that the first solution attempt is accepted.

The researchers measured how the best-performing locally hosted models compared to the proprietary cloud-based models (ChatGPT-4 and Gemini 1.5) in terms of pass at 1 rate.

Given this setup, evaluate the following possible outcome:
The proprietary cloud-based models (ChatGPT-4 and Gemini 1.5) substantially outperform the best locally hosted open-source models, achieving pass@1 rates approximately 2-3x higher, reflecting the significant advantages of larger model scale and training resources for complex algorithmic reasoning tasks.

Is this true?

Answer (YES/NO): YES